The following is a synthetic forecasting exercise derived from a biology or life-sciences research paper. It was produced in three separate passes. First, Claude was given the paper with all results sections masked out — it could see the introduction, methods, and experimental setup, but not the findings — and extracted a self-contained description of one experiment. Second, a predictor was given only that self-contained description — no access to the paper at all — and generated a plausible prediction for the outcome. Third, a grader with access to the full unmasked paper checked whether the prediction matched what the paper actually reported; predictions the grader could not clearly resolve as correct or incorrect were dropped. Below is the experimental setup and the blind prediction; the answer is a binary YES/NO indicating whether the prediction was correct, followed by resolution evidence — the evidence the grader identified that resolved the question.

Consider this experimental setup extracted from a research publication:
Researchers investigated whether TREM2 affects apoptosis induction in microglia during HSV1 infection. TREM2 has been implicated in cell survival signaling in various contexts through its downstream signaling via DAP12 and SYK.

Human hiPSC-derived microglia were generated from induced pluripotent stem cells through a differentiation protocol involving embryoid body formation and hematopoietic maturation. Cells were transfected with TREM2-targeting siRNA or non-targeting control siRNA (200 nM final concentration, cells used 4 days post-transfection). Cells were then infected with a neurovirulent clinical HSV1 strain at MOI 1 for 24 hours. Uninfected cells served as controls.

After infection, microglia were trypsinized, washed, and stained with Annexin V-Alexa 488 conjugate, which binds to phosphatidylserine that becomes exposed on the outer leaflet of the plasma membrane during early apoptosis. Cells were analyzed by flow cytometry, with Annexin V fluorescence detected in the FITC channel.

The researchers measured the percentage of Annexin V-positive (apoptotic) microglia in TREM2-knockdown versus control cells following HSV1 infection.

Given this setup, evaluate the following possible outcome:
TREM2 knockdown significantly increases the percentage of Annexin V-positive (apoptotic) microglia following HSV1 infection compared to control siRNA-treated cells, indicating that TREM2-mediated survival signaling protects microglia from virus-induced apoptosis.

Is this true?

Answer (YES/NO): NO